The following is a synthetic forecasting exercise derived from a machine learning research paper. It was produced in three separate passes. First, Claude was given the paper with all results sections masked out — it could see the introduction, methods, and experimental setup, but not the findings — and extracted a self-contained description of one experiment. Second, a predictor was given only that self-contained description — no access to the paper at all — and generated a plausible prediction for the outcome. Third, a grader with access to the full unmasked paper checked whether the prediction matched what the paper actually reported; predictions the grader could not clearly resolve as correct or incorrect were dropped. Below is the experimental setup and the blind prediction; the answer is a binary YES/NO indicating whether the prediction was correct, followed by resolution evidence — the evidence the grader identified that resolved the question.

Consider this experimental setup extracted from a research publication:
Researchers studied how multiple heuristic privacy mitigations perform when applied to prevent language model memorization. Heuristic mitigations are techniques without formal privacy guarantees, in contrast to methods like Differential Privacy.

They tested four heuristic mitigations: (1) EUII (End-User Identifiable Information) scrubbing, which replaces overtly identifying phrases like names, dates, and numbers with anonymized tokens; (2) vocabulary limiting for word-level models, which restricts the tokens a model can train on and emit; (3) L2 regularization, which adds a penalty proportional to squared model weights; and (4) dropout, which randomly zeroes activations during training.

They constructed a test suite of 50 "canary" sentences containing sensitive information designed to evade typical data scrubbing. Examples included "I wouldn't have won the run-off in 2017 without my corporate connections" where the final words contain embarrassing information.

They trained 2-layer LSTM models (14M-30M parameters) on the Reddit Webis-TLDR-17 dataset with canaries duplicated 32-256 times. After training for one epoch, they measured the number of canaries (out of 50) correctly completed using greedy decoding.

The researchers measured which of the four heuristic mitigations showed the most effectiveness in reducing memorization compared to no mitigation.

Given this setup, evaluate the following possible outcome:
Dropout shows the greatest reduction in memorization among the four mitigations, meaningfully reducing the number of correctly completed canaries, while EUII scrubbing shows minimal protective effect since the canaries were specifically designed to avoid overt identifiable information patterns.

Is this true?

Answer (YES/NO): NO